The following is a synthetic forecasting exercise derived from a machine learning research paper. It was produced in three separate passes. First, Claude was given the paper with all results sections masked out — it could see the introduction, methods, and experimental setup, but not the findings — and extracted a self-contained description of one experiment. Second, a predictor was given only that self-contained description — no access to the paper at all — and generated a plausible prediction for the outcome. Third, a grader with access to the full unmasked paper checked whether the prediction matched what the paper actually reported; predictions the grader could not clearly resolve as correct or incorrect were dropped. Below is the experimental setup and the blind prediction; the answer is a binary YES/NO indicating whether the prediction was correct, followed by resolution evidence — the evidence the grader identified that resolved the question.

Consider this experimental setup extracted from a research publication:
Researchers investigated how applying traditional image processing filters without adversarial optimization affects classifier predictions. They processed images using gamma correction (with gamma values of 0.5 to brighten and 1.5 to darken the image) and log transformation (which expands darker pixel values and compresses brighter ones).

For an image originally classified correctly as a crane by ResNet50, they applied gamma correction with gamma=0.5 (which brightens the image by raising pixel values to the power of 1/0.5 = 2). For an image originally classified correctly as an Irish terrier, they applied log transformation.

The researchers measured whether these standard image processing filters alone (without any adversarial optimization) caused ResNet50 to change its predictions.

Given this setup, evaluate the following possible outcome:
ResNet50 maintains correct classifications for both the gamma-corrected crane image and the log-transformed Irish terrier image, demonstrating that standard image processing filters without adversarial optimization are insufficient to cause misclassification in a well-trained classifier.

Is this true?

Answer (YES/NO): YES